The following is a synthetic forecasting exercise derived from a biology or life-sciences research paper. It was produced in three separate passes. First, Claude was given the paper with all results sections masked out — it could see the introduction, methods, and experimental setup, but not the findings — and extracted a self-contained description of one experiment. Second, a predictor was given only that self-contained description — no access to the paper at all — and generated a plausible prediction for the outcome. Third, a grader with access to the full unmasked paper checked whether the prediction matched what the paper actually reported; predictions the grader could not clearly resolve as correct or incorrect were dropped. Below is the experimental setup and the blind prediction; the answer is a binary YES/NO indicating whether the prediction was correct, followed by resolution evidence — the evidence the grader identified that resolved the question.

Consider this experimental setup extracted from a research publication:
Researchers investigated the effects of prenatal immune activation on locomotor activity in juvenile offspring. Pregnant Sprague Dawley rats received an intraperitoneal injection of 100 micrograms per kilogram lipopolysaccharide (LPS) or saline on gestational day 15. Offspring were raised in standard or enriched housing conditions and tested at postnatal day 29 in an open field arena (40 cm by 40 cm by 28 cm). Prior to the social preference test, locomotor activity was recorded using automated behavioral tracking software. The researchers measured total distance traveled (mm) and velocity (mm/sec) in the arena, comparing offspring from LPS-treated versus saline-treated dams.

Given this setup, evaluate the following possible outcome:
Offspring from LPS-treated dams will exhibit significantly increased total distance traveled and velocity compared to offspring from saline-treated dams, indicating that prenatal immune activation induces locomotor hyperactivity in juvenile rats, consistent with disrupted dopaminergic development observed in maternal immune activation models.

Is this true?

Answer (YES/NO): YES